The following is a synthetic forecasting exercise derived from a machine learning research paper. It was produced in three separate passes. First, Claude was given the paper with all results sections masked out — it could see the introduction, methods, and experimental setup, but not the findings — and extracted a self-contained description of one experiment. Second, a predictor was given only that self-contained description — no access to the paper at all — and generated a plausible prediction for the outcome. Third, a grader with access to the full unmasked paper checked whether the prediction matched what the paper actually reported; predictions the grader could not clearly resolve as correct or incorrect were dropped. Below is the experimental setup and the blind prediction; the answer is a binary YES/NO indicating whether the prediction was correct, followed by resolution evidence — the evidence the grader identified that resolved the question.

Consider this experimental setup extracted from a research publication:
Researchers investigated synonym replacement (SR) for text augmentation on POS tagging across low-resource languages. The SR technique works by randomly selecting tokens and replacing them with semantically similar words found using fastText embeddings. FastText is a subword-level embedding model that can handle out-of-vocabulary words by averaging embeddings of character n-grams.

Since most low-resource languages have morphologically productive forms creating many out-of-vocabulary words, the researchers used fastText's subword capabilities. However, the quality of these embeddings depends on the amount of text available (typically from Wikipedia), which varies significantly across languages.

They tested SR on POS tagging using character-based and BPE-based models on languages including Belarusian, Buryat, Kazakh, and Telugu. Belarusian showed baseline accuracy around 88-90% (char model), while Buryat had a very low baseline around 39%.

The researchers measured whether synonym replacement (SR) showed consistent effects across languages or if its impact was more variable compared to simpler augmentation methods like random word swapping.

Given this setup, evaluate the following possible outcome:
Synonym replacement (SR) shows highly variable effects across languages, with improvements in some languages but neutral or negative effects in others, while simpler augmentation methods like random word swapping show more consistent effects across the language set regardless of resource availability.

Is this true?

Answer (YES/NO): YES